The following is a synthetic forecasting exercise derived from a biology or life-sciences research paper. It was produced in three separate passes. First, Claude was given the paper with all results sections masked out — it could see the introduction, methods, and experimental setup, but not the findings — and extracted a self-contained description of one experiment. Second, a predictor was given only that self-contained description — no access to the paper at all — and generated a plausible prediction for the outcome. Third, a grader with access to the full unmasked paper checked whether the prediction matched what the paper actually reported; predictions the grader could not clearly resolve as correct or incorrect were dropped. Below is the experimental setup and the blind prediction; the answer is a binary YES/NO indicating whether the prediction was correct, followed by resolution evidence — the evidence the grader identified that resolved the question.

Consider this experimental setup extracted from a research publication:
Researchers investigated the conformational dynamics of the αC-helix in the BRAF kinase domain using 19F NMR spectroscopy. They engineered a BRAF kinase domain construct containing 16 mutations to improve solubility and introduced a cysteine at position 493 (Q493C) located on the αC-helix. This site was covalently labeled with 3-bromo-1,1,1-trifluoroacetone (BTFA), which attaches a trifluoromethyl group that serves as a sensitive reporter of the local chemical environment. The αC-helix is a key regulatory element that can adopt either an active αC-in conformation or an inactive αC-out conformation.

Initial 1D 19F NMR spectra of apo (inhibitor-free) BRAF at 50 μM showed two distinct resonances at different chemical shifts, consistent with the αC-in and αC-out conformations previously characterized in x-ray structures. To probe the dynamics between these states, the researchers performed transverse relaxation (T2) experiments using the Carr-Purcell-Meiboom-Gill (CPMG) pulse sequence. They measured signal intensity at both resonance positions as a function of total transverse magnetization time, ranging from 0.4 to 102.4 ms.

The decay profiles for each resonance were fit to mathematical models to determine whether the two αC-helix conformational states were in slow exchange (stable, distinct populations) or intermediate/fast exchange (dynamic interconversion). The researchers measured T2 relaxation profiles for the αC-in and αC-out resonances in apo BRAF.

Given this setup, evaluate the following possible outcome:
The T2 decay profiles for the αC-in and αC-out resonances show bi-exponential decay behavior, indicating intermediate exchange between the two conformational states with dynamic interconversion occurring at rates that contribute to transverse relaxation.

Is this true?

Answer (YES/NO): NO